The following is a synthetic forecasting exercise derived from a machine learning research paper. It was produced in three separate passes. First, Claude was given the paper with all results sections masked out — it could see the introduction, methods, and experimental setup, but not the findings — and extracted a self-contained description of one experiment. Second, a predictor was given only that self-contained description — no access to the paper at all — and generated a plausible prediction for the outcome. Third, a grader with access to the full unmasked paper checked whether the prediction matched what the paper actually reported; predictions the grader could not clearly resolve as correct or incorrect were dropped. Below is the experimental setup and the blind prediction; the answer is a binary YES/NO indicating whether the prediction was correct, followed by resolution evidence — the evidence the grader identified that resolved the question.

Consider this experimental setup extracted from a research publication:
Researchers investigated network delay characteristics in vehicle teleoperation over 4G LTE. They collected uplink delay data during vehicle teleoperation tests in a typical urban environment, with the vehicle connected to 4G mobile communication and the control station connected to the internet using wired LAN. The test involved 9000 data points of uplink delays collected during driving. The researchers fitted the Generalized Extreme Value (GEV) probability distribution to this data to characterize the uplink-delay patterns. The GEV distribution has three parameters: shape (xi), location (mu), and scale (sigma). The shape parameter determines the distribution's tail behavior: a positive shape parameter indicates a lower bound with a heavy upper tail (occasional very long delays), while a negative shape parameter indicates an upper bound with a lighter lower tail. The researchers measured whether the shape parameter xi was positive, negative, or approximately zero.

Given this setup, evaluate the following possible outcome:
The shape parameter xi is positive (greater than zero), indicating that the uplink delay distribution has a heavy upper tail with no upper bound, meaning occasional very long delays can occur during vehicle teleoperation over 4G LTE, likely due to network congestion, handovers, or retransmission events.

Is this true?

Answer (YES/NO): YES